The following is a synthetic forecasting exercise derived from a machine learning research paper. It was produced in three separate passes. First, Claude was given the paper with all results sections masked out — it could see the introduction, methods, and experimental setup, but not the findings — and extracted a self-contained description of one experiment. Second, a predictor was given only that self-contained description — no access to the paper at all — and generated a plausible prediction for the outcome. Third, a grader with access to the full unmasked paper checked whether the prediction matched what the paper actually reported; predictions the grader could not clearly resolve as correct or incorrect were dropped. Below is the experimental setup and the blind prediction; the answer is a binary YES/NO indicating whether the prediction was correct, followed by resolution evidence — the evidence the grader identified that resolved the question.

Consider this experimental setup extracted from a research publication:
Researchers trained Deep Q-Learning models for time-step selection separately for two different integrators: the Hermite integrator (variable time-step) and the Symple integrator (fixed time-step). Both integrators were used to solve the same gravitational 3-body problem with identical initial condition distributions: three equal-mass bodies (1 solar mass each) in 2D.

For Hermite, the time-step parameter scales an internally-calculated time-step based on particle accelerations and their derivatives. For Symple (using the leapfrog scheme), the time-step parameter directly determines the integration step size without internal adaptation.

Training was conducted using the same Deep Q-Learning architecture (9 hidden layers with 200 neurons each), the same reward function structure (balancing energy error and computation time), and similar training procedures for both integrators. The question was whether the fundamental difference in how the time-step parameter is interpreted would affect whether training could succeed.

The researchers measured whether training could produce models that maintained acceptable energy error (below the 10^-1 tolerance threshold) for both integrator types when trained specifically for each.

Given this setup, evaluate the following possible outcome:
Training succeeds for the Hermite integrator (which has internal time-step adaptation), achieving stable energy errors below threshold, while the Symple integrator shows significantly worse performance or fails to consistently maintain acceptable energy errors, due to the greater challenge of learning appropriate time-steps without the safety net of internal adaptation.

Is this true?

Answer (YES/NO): NO